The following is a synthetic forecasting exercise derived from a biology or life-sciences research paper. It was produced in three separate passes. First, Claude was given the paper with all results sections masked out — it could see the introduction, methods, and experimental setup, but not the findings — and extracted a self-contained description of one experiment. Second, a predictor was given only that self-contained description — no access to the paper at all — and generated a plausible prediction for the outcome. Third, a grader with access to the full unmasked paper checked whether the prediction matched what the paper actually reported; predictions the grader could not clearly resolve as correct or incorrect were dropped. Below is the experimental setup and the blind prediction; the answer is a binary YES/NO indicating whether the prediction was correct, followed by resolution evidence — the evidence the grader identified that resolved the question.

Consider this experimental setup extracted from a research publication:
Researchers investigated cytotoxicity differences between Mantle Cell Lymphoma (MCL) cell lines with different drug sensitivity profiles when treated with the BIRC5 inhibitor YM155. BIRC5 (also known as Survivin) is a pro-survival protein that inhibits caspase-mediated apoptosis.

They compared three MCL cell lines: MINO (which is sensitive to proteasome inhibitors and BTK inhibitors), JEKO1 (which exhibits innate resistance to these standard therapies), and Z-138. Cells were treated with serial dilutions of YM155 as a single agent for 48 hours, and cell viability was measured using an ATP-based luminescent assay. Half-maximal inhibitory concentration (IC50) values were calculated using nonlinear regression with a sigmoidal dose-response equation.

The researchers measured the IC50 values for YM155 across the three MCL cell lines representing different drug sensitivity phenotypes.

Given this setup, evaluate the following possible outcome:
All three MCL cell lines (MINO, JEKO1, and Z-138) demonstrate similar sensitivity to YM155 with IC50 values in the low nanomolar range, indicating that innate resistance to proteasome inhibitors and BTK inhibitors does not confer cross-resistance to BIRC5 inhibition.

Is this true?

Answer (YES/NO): YES